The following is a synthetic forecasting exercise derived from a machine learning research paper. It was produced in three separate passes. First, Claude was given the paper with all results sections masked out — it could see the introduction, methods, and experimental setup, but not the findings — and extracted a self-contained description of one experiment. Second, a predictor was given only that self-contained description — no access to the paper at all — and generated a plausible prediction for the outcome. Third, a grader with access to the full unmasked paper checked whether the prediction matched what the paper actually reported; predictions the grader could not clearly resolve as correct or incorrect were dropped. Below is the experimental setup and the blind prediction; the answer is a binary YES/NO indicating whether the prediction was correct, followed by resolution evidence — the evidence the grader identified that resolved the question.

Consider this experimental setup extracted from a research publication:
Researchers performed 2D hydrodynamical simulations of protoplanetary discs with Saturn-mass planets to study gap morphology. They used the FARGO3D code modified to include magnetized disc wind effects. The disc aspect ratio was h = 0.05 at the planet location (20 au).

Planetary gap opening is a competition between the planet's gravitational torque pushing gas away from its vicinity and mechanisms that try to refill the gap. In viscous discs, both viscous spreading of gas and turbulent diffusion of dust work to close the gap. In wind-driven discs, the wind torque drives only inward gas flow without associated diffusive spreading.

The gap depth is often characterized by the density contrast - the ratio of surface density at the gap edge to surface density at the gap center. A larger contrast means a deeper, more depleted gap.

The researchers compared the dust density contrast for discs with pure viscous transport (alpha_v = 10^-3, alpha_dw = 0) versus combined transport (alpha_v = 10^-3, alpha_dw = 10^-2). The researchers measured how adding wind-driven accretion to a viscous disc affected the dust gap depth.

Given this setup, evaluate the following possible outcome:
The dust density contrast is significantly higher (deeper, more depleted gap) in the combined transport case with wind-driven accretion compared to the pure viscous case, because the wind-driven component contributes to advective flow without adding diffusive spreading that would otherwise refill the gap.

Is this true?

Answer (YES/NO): NO